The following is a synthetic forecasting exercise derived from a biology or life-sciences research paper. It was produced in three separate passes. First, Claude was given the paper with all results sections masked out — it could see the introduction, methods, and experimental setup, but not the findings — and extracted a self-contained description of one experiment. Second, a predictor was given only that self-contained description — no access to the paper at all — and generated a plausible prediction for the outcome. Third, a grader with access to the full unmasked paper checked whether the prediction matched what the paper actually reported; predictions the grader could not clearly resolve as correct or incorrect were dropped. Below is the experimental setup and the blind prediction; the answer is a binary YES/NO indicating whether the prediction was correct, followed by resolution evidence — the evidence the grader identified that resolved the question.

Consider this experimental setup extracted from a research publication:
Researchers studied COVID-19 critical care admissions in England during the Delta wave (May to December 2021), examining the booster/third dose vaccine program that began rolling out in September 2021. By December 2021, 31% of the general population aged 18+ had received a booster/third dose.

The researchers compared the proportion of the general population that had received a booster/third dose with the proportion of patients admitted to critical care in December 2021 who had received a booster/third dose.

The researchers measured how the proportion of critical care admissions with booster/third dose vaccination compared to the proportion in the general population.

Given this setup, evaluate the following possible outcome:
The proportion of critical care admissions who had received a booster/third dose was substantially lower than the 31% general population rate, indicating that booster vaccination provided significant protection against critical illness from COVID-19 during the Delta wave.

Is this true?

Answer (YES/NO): YES